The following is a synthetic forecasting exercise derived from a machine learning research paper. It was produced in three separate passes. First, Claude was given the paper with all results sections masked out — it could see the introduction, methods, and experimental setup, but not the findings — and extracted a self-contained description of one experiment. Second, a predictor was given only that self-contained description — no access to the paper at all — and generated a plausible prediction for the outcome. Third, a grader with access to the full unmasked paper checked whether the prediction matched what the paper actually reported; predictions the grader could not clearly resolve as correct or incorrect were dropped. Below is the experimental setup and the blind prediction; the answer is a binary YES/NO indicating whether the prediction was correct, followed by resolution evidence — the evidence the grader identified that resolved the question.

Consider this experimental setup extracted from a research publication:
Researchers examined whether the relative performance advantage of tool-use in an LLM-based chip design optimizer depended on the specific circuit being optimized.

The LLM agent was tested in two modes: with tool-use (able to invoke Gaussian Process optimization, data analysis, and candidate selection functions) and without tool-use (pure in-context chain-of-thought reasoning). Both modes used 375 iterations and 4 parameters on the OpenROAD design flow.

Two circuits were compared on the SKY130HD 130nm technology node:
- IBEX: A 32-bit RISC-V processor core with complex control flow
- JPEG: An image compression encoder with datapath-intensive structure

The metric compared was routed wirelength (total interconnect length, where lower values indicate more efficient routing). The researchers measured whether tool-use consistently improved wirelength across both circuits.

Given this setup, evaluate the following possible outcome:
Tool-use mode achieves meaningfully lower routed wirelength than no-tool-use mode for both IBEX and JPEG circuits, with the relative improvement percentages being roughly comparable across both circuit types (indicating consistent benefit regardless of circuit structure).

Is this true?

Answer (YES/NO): NO